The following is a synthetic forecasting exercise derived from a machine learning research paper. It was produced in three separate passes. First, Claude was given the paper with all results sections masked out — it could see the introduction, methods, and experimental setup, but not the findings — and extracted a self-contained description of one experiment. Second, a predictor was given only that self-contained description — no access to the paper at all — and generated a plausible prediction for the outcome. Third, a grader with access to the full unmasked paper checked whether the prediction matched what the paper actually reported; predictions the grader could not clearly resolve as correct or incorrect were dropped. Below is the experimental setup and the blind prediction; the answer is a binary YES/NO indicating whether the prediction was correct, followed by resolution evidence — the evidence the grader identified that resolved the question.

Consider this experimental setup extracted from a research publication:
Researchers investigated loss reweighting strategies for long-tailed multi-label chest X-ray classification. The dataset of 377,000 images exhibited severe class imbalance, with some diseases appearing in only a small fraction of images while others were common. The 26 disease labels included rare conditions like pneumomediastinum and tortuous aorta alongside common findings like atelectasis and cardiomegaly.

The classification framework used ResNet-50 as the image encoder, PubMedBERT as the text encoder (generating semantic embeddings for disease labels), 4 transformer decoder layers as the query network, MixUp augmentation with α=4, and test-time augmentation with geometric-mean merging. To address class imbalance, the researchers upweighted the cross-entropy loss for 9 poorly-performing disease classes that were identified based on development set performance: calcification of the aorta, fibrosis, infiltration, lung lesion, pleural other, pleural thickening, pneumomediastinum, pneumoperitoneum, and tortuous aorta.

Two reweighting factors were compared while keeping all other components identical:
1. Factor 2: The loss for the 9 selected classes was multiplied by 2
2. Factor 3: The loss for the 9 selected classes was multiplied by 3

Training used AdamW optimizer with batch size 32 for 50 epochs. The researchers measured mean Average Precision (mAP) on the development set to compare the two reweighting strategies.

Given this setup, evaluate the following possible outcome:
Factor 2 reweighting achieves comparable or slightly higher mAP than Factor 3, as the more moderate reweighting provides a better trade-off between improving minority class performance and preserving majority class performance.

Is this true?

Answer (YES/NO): YES